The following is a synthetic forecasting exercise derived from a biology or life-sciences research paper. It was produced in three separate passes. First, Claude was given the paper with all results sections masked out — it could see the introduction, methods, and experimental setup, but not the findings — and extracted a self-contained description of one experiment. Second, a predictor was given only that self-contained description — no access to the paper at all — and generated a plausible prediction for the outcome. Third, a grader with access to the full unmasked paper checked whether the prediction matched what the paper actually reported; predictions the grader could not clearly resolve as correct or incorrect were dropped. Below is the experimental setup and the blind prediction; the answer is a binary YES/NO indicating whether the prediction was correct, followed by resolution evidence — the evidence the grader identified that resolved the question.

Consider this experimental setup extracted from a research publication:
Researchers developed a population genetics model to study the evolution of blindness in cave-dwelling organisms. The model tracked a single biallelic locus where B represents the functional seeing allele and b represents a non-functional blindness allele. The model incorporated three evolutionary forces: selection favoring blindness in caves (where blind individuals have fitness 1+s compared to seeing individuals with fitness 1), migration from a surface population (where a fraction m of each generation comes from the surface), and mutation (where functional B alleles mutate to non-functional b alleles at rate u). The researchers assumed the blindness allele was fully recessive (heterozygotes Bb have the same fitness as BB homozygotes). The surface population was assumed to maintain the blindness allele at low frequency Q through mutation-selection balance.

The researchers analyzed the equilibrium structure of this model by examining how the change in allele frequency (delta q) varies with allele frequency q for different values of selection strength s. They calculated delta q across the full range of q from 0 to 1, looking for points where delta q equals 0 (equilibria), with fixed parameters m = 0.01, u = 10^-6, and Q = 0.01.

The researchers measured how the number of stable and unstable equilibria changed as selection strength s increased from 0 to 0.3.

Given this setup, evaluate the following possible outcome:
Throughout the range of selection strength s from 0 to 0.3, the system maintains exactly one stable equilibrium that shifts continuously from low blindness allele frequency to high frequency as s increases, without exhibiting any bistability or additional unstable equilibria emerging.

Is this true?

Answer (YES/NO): NO